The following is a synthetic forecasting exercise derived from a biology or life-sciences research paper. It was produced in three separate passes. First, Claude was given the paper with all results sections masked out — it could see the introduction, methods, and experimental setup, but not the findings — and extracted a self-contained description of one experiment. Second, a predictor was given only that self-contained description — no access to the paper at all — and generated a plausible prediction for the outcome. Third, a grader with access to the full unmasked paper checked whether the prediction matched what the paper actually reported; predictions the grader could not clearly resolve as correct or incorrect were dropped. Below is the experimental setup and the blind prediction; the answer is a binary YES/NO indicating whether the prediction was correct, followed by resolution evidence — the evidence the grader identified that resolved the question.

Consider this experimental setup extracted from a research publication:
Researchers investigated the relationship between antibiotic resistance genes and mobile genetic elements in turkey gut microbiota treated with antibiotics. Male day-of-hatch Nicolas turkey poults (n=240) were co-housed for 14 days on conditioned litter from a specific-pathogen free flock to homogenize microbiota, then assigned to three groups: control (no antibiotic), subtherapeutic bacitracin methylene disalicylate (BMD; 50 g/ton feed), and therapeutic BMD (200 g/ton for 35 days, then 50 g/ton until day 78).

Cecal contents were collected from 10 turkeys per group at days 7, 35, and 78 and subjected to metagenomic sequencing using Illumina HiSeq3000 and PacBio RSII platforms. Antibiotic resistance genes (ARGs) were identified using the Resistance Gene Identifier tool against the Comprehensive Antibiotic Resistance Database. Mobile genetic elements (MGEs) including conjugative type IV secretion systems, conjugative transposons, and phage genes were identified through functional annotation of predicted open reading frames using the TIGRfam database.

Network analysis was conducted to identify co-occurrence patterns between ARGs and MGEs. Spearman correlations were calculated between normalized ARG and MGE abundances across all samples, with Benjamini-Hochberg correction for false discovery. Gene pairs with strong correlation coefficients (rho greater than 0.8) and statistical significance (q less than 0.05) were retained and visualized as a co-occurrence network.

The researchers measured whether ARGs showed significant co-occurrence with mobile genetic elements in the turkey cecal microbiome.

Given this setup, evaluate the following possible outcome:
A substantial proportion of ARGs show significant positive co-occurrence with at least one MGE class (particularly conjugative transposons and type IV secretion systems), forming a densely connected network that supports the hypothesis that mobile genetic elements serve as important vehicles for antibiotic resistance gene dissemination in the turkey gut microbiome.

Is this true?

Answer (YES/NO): NO